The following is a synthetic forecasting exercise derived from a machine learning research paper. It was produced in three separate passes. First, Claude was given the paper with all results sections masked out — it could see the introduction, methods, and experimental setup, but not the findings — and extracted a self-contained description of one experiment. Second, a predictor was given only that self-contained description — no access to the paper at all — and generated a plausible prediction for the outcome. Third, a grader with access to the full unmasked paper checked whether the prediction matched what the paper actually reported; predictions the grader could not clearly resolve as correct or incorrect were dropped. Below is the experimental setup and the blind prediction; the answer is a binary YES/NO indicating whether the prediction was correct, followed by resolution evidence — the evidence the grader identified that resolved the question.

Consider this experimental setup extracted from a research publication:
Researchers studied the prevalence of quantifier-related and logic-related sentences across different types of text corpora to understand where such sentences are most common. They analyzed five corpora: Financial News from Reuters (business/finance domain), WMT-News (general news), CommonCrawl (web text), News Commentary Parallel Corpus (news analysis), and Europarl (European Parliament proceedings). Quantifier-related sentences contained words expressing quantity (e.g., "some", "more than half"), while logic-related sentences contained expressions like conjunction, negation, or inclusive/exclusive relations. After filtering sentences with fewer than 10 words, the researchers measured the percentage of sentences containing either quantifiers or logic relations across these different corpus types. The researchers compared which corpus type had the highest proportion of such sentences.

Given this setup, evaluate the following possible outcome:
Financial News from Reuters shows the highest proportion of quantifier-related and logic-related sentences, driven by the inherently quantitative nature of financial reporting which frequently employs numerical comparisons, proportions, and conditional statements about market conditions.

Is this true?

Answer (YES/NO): YES